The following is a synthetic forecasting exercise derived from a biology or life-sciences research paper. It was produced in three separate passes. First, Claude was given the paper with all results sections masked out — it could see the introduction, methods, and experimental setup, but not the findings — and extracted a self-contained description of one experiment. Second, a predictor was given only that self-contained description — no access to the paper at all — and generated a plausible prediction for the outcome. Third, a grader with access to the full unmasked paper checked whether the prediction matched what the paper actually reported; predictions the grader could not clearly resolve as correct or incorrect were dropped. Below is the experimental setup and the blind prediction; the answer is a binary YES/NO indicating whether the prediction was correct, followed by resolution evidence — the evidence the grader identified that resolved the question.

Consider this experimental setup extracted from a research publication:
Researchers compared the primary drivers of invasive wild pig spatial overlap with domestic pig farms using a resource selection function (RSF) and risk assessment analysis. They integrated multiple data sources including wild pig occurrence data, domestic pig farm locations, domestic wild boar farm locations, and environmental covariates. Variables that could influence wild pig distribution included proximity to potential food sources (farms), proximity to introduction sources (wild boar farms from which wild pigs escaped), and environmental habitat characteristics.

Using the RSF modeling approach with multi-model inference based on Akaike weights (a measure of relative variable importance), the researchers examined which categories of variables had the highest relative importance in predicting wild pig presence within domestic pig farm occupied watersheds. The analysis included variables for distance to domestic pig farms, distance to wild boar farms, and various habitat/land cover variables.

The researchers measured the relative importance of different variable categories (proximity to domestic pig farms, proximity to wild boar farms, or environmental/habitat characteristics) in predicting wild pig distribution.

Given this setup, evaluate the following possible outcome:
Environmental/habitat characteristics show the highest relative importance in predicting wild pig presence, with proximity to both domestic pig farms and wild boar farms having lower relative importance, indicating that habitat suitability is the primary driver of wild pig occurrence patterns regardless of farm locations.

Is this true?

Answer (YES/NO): NO